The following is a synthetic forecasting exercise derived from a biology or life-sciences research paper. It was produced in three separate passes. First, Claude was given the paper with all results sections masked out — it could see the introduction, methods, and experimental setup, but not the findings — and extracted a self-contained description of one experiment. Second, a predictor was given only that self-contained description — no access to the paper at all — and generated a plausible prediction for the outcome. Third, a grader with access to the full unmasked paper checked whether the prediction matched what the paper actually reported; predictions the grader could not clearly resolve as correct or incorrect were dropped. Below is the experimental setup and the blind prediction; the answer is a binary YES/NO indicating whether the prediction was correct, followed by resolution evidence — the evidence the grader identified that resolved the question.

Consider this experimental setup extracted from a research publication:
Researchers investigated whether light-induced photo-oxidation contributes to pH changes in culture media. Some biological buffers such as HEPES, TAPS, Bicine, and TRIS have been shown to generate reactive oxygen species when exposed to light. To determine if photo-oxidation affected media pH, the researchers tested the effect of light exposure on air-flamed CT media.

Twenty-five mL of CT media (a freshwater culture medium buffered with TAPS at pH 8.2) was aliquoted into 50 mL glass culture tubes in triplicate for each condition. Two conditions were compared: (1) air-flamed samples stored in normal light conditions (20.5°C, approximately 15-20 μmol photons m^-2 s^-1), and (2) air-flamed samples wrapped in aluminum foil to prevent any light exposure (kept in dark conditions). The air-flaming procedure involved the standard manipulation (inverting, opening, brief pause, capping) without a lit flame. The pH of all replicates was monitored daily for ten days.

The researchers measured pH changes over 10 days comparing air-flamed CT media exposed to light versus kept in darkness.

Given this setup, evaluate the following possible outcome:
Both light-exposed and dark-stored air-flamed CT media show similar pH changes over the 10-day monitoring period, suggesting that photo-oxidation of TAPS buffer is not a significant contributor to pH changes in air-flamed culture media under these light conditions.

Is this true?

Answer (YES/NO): YES